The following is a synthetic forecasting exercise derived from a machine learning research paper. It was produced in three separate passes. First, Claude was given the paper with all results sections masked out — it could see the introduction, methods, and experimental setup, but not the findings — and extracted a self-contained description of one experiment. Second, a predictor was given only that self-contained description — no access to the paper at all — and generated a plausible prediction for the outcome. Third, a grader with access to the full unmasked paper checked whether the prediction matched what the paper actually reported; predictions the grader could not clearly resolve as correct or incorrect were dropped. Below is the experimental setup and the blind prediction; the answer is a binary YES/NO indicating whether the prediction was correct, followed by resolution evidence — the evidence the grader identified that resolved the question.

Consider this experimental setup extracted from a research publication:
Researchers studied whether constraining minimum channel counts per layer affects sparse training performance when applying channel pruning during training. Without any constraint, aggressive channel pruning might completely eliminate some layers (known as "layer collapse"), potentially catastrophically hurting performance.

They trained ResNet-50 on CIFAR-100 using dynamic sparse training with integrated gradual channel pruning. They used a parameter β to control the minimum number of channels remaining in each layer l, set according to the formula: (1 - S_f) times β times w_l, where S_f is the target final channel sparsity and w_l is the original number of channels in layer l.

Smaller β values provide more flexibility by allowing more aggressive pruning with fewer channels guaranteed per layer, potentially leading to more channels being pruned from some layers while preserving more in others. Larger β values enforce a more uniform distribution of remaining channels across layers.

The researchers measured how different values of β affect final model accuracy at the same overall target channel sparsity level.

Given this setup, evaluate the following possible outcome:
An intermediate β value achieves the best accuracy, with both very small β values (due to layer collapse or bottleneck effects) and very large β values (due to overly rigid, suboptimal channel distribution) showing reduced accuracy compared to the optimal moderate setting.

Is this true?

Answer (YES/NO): NO